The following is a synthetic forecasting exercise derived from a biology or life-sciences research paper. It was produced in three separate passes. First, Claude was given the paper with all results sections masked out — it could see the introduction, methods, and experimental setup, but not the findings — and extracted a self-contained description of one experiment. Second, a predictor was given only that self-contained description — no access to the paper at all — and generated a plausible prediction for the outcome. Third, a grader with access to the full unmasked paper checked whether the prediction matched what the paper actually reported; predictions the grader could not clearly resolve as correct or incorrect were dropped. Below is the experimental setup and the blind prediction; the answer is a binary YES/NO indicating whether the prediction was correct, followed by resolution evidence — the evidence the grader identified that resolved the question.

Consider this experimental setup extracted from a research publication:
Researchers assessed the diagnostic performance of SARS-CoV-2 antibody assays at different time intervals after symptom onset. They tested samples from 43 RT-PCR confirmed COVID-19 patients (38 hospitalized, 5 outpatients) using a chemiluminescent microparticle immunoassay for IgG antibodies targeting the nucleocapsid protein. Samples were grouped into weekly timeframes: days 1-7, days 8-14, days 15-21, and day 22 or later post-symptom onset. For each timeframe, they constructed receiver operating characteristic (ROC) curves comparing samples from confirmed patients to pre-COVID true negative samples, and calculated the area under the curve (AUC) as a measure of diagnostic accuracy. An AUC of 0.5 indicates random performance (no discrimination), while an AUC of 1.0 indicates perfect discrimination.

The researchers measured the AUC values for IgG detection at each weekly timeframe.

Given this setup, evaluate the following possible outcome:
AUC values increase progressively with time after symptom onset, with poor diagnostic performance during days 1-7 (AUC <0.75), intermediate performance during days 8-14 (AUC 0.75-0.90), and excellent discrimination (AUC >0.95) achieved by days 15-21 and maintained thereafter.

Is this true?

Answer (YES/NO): NO